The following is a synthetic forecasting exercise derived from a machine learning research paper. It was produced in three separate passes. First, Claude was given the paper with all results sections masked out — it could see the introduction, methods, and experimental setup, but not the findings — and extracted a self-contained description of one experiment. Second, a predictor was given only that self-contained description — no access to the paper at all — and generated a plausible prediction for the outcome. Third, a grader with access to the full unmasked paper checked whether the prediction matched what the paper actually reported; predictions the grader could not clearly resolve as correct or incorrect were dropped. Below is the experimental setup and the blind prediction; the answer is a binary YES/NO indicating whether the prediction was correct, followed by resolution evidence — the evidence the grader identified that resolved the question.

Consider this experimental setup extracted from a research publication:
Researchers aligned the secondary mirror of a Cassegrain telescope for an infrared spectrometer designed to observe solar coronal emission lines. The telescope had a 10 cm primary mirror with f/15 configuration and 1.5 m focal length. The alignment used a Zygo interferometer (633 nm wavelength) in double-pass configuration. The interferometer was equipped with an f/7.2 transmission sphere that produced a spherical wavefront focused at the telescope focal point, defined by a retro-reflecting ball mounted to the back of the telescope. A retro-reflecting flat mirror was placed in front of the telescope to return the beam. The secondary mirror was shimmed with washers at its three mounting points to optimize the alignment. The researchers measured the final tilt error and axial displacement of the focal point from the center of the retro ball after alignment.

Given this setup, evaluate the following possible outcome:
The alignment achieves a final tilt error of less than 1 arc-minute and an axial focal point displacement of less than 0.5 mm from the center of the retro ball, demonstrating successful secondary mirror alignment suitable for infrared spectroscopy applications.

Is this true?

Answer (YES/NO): YES